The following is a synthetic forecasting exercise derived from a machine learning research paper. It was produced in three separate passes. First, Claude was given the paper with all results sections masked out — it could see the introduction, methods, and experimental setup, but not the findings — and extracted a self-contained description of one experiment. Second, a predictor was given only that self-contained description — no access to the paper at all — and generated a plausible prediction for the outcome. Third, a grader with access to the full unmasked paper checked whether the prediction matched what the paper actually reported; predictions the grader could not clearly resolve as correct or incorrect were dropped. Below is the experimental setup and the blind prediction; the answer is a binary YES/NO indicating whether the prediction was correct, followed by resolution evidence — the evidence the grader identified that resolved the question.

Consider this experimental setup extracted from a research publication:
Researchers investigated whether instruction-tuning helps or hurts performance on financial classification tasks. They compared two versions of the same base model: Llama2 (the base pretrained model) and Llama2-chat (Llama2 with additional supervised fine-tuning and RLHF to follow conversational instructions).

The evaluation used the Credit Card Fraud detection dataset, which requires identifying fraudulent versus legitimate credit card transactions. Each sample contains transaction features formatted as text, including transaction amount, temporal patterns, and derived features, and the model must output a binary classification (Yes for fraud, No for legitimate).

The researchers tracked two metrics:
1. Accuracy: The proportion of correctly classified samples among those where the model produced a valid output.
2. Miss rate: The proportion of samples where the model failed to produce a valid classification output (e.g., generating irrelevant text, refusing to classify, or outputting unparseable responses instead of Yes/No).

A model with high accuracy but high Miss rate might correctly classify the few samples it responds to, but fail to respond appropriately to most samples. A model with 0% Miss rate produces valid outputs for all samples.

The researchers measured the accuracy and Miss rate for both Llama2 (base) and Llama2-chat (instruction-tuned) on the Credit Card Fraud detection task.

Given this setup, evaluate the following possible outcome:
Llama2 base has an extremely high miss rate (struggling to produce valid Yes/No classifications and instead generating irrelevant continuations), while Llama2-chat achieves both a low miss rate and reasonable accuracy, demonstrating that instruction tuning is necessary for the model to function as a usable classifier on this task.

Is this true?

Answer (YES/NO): NO